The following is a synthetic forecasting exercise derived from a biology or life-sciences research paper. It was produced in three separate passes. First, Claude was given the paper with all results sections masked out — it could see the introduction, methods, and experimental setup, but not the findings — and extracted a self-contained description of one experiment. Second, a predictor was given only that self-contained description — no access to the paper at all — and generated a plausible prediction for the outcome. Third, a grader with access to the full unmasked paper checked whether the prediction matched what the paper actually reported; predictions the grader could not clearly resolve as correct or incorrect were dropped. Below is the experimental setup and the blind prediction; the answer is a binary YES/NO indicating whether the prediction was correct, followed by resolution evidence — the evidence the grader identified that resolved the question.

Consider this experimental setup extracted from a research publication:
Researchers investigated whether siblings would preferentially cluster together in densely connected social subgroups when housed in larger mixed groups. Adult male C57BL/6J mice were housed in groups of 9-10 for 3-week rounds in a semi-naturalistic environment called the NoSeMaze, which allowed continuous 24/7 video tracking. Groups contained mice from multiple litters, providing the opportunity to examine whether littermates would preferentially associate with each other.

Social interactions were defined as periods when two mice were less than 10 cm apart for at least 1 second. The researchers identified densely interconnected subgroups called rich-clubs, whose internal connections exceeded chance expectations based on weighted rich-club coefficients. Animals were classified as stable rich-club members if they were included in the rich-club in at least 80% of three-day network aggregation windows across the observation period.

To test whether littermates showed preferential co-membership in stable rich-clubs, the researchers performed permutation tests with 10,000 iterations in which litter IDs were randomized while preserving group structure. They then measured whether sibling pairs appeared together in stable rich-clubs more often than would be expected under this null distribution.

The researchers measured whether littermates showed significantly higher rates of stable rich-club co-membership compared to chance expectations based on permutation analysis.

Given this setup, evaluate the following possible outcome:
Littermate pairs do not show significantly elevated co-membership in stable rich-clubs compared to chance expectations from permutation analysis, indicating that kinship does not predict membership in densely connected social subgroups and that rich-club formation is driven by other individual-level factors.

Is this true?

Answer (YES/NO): NO